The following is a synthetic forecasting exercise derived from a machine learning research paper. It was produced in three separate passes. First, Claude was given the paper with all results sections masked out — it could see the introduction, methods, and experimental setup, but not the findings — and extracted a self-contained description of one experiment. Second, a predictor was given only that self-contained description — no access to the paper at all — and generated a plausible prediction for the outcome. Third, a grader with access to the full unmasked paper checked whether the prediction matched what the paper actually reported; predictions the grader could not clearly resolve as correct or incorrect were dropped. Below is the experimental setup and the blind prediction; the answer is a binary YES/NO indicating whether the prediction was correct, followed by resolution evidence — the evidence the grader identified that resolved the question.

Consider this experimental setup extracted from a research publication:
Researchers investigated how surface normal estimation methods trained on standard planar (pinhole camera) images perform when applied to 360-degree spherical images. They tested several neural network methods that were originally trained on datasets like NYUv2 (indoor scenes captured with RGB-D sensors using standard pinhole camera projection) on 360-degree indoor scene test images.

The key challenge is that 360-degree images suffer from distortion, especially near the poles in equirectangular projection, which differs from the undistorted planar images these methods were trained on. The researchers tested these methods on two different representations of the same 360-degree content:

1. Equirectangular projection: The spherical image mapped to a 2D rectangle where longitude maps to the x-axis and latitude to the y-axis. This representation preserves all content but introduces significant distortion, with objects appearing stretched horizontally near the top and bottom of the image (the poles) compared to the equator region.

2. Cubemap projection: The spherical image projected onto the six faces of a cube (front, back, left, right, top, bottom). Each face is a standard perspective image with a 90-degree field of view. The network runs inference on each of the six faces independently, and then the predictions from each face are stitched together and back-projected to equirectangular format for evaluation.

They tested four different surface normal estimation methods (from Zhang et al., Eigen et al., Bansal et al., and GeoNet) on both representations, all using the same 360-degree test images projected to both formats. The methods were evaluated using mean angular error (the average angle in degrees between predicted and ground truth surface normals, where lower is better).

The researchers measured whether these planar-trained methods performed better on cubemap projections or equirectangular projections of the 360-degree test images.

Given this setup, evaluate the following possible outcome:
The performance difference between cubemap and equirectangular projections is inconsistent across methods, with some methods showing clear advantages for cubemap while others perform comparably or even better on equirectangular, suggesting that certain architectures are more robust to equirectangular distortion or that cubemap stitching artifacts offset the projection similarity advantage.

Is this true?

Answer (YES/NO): NO